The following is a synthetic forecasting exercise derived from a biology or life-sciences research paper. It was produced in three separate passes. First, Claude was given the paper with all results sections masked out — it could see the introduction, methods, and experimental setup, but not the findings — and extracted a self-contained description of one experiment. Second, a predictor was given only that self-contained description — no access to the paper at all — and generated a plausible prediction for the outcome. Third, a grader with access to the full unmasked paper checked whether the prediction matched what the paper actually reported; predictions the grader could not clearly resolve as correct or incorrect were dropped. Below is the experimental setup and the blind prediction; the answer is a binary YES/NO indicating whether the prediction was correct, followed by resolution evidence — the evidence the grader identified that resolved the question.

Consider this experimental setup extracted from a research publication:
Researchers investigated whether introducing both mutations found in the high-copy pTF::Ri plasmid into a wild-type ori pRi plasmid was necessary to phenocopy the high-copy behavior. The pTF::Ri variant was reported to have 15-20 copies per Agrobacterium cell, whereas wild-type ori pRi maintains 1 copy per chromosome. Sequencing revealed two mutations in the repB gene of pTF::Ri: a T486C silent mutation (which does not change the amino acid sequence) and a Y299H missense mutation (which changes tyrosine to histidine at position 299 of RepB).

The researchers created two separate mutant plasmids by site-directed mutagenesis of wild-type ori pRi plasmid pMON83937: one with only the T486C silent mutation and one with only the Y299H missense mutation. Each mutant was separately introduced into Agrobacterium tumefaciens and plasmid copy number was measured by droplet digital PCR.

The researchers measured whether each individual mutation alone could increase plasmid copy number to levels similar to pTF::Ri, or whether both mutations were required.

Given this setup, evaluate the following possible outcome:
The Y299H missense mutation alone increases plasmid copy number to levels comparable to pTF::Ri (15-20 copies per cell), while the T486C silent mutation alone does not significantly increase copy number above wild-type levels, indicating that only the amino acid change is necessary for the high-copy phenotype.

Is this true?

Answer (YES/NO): YES